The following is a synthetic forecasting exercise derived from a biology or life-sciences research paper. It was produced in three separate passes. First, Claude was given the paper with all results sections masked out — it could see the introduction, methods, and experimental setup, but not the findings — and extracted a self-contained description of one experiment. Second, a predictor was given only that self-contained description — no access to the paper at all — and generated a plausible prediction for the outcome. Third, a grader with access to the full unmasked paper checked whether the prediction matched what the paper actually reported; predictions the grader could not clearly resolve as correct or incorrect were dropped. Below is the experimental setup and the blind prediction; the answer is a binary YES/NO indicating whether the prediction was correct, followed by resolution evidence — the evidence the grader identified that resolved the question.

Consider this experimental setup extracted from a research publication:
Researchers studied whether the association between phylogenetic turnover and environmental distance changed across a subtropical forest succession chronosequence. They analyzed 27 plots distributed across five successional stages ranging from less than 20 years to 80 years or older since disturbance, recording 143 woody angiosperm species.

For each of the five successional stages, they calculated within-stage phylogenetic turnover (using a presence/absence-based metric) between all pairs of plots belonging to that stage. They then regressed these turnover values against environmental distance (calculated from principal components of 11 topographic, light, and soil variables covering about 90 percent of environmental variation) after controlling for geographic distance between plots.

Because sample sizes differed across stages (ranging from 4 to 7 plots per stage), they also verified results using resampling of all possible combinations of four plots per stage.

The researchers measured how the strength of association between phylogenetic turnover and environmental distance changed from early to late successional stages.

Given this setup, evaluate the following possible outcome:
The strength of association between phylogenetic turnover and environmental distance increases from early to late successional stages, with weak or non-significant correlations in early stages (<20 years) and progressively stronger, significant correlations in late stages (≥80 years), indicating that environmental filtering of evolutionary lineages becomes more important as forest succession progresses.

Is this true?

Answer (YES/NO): NO